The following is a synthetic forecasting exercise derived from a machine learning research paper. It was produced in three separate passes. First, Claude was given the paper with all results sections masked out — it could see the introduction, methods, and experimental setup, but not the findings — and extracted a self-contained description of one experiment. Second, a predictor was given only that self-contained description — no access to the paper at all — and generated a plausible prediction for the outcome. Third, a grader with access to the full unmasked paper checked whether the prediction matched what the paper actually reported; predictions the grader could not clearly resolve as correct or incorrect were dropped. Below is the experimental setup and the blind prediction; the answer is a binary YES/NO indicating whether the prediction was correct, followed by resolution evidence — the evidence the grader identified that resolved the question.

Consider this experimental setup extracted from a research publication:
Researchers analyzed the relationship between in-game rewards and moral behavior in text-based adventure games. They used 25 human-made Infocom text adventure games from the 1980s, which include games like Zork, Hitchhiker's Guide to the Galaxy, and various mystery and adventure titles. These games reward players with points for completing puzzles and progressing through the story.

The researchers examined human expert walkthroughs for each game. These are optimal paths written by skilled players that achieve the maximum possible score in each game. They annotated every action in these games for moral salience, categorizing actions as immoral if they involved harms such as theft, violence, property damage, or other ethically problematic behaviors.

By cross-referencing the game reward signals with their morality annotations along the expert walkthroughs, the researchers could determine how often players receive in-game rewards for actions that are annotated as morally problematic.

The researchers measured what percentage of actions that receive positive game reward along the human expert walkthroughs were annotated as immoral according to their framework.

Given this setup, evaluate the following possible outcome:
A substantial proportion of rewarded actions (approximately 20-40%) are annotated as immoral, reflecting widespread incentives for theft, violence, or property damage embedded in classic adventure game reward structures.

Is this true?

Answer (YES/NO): NO